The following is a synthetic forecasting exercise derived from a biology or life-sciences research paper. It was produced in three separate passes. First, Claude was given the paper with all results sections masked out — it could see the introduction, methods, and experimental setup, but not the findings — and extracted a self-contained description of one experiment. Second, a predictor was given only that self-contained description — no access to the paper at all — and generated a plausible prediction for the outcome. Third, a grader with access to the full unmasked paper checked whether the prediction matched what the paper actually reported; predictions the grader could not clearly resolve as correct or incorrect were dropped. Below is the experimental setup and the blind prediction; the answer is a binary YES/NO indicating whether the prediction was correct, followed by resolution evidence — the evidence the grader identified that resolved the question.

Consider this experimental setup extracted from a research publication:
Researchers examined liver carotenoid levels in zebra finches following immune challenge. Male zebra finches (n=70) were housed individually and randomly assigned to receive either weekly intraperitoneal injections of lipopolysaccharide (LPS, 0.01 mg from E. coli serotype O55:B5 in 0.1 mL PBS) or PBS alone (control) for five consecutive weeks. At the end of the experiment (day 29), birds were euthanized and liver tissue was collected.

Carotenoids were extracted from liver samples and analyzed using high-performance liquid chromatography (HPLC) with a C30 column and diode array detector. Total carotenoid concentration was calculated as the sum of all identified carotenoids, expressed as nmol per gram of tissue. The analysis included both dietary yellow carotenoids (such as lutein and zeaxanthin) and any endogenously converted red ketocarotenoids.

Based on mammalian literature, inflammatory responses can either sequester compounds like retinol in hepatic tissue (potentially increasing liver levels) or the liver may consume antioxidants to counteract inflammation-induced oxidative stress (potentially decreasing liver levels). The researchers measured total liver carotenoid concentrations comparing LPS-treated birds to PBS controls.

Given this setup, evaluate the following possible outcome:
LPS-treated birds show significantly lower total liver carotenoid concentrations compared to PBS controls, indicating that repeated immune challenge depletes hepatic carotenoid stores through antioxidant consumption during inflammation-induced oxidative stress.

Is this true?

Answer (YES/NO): NO